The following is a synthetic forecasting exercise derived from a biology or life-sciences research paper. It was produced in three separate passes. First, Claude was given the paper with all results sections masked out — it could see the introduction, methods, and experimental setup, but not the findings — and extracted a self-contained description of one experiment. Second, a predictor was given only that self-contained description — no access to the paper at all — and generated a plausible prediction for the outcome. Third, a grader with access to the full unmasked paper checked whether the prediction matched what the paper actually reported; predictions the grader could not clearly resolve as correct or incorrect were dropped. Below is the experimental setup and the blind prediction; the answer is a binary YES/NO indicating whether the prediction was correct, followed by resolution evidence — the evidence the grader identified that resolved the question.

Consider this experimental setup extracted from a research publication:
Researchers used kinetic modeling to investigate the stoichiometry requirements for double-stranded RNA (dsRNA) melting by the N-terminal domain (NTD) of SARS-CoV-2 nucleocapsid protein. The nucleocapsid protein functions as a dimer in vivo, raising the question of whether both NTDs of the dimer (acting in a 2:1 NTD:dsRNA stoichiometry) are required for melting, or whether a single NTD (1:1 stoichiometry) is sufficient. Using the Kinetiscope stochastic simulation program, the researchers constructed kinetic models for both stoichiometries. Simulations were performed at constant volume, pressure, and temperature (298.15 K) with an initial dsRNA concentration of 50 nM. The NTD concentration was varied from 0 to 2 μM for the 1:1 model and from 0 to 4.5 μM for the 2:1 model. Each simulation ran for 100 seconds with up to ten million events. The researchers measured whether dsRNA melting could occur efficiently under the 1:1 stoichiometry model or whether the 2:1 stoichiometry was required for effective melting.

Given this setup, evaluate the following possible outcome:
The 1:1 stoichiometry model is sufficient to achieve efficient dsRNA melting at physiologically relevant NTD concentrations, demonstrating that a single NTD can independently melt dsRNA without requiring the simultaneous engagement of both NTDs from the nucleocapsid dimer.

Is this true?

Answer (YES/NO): YES